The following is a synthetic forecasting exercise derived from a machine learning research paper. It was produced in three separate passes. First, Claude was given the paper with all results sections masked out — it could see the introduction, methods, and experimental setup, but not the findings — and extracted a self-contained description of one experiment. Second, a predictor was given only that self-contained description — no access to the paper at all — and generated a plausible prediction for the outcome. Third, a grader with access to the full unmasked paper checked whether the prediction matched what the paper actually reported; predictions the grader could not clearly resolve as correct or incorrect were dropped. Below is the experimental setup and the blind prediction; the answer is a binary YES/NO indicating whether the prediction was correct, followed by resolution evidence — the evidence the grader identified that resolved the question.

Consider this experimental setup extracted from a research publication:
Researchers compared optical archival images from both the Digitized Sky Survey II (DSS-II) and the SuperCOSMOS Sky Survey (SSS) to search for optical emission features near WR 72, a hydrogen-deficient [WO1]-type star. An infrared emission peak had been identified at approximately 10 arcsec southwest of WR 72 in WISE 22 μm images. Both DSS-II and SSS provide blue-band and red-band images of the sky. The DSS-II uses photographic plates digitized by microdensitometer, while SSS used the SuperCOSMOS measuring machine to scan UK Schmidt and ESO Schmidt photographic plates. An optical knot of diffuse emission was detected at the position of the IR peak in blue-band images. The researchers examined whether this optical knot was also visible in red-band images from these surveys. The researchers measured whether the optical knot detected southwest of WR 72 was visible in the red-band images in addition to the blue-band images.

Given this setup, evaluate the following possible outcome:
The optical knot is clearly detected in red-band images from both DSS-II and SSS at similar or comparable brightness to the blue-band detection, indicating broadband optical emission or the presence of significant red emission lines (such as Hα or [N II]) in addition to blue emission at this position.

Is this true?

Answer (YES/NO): NO